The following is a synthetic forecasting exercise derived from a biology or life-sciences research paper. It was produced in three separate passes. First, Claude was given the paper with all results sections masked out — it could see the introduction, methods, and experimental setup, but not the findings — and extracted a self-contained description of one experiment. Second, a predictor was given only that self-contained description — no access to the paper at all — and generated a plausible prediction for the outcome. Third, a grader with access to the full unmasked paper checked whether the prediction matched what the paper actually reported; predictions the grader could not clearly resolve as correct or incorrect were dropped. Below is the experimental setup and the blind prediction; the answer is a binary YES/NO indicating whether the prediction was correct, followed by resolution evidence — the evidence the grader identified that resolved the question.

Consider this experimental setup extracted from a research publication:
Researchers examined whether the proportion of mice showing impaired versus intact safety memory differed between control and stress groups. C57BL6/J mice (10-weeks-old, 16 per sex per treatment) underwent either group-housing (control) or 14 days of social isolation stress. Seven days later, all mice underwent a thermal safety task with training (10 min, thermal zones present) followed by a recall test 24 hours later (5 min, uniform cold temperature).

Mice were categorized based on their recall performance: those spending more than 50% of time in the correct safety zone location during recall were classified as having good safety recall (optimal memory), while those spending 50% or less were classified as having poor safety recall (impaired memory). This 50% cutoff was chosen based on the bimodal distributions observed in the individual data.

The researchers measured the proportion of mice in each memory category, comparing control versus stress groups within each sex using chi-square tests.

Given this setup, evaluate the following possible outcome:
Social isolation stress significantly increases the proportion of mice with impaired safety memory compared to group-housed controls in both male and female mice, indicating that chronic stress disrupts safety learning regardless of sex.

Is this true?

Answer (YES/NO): YES